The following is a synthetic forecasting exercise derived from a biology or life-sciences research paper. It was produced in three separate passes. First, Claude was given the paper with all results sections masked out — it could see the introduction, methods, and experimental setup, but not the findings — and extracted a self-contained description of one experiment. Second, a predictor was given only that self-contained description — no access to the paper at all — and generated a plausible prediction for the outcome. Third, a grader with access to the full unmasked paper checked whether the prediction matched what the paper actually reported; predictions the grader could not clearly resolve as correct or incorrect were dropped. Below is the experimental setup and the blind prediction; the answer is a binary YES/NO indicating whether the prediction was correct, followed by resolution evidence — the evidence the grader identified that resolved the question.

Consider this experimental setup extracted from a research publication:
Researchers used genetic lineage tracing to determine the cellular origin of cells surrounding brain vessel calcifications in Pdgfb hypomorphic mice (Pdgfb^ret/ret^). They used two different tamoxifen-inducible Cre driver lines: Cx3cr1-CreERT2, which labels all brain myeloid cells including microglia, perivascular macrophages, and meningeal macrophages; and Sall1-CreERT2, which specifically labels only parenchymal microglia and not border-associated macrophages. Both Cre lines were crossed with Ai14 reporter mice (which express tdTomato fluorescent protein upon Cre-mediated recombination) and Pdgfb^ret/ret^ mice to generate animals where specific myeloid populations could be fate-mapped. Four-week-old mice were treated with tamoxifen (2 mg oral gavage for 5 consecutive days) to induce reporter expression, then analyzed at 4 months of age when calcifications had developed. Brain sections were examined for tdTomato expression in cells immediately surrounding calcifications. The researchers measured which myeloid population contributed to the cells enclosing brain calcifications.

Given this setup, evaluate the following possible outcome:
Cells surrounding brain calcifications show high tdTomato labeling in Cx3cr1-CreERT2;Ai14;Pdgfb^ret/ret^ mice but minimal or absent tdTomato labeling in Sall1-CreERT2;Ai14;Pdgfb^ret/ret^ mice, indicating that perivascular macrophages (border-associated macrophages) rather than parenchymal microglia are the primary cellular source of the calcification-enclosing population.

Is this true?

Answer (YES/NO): NO